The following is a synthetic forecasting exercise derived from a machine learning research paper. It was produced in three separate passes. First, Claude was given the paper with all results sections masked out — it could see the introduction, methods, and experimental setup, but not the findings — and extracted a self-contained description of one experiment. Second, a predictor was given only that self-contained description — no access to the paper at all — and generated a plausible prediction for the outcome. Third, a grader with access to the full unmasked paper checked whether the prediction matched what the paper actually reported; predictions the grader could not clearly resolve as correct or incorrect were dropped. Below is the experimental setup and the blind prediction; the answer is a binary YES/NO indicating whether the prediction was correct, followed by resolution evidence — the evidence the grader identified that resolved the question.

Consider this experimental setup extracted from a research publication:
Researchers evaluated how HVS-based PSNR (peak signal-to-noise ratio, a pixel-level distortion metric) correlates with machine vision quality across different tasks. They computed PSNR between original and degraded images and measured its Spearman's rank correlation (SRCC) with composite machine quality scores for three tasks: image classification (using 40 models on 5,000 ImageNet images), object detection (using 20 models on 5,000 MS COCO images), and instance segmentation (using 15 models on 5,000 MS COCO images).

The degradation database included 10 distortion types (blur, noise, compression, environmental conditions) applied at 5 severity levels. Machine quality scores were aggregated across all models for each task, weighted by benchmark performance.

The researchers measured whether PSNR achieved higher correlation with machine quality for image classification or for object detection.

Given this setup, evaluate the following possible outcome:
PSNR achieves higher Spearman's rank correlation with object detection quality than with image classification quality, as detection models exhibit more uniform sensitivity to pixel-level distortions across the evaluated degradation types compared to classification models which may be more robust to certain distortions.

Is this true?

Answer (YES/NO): YES